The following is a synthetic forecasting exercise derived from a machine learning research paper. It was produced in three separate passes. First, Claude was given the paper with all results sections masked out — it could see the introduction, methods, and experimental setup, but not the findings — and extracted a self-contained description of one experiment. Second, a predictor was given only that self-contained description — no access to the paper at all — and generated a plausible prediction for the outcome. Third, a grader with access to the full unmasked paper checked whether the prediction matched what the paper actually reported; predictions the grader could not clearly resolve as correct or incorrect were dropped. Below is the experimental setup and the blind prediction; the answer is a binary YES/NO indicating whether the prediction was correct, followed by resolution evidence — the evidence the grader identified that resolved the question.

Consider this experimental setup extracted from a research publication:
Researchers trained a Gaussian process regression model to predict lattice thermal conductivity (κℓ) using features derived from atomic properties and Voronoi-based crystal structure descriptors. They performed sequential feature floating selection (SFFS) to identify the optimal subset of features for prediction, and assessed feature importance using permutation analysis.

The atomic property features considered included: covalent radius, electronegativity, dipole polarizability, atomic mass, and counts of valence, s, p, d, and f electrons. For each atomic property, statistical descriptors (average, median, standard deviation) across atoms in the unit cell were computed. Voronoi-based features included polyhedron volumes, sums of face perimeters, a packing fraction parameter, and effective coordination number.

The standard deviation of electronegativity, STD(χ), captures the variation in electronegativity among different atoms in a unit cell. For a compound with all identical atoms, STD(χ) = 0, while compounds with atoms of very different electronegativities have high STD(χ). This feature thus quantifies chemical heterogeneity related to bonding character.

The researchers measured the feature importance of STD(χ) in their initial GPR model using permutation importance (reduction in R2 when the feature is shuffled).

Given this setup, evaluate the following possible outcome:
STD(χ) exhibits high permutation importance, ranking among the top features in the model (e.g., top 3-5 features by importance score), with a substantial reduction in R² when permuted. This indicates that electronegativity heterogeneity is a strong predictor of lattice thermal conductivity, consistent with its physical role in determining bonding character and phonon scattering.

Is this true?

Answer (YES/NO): YES